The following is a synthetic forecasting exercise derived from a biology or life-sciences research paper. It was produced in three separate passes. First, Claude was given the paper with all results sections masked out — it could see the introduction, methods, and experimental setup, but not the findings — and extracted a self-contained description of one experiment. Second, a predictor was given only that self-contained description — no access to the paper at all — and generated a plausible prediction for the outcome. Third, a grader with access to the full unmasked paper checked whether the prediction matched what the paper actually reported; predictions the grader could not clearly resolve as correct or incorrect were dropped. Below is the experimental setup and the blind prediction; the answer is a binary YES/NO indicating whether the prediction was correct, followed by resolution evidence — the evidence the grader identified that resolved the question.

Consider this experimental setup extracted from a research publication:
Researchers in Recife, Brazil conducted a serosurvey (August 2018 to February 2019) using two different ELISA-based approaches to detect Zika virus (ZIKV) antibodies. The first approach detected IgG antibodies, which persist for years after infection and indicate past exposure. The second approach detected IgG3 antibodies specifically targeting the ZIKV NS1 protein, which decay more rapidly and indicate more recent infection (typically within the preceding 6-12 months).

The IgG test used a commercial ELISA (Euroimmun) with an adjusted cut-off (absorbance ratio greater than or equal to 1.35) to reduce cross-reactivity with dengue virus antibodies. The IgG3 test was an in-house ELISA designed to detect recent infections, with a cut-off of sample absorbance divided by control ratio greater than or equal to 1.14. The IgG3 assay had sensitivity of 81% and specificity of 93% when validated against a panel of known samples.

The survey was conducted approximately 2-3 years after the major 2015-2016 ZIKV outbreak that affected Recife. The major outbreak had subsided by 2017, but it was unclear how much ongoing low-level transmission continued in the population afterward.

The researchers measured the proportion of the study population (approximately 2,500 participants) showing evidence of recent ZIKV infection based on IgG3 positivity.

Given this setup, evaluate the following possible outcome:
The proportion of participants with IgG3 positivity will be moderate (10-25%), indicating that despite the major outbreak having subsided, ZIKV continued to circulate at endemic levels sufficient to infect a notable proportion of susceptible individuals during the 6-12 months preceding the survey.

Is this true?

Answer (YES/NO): NO